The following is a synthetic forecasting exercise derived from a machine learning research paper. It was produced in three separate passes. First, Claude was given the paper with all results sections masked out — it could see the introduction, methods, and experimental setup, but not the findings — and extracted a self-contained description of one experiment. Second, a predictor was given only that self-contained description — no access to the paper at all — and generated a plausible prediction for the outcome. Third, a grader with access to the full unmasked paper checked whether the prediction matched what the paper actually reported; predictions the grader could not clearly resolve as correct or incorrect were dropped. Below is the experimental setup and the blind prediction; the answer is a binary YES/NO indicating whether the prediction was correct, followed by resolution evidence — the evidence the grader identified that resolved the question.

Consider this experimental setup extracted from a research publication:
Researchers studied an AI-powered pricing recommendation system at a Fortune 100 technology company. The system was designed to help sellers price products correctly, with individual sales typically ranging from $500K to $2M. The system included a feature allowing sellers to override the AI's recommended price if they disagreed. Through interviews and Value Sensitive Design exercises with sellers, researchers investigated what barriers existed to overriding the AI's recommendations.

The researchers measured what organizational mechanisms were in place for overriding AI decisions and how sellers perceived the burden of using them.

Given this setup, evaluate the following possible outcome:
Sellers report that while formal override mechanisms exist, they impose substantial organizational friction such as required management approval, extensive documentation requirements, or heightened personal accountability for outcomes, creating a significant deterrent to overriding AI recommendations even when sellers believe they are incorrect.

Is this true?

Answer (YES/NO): YES